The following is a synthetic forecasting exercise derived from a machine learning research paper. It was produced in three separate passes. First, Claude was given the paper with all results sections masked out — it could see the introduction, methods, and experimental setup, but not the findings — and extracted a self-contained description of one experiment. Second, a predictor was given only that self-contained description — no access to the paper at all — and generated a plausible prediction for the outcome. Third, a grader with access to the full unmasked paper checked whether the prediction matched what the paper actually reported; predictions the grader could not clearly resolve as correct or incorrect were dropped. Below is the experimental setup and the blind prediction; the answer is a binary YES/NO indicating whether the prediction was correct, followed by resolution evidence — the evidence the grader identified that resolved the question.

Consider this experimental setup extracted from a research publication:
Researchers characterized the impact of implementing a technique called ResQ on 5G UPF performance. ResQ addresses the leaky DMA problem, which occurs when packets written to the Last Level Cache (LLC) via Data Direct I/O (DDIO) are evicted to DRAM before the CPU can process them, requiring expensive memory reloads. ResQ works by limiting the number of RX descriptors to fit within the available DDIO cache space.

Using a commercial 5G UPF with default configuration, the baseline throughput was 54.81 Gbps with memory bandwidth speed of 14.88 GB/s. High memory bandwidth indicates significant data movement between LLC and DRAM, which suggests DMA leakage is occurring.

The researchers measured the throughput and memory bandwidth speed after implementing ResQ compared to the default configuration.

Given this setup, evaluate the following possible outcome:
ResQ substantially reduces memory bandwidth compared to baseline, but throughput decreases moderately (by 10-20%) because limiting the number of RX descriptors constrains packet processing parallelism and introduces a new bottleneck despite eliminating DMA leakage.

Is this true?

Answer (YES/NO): NO